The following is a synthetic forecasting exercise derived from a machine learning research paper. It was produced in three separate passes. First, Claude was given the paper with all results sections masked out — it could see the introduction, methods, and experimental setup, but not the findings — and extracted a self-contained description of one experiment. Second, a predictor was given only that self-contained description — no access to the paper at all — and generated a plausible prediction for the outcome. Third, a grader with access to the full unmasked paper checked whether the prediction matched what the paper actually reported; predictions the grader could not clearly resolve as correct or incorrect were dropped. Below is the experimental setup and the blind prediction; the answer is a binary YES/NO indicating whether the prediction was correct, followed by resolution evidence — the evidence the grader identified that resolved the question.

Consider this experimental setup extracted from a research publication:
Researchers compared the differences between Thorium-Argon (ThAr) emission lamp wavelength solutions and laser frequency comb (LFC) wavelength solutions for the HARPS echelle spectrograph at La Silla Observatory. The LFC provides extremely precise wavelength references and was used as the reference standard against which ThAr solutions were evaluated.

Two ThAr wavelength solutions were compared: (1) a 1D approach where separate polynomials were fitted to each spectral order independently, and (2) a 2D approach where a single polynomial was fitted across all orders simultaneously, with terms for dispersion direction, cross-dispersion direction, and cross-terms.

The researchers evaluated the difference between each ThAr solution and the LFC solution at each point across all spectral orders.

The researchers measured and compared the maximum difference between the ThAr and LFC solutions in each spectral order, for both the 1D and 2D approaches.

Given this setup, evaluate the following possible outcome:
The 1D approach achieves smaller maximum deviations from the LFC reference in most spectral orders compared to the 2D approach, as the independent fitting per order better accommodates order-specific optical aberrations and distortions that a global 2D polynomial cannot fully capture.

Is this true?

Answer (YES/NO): NO